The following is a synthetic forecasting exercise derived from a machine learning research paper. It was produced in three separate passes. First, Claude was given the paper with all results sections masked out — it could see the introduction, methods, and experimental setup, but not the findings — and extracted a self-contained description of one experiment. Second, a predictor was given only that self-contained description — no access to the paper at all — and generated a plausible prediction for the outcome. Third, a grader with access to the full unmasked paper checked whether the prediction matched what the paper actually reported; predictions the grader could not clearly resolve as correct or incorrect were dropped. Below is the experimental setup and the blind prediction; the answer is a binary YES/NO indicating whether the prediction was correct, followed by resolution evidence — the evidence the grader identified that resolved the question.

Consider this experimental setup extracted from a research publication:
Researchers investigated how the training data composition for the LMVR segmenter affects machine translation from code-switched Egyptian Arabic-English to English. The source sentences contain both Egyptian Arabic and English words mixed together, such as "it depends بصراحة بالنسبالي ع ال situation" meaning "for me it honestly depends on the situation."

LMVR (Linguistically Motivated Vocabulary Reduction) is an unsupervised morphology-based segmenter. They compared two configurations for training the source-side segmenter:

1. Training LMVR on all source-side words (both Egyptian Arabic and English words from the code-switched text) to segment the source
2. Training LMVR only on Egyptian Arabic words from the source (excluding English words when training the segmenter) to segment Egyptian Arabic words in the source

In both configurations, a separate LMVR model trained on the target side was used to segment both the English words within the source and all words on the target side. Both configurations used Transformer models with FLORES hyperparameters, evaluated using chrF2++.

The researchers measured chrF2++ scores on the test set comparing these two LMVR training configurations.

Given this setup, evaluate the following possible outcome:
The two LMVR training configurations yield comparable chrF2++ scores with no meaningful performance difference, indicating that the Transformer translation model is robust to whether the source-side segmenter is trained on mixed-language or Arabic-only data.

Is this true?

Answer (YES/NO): YES